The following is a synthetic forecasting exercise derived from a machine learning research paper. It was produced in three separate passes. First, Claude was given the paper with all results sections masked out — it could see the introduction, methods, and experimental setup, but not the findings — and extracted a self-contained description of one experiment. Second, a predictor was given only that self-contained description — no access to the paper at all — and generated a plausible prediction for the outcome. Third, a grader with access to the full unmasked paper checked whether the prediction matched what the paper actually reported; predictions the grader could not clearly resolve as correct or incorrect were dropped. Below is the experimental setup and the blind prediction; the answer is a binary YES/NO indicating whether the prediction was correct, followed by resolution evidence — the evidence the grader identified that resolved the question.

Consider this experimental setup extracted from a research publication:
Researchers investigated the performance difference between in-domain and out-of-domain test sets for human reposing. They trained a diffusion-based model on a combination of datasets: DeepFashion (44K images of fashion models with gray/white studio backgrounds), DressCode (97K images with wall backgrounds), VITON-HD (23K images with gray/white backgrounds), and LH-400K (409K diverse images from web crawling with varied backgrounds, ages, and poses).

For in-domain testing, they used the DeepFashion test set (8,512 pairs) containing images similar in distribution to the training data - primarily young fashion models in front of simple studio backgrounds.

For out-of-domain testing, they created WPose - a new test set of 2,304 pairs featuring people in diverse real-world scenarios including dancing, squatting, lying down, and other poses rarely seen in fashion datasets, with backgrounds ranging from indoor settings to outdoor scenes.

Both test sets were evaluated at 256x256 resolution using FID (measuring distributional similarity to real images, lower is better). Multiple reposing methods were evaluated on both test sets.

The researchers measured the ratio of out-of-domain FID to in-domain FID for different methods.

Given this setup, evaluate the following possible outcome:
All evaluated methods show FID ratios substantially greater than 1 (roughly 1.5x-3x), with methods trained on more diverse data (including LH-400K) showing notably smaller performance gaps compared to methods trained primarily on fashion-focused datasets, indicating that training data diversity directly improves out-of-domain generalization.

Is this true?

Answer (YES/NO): NO